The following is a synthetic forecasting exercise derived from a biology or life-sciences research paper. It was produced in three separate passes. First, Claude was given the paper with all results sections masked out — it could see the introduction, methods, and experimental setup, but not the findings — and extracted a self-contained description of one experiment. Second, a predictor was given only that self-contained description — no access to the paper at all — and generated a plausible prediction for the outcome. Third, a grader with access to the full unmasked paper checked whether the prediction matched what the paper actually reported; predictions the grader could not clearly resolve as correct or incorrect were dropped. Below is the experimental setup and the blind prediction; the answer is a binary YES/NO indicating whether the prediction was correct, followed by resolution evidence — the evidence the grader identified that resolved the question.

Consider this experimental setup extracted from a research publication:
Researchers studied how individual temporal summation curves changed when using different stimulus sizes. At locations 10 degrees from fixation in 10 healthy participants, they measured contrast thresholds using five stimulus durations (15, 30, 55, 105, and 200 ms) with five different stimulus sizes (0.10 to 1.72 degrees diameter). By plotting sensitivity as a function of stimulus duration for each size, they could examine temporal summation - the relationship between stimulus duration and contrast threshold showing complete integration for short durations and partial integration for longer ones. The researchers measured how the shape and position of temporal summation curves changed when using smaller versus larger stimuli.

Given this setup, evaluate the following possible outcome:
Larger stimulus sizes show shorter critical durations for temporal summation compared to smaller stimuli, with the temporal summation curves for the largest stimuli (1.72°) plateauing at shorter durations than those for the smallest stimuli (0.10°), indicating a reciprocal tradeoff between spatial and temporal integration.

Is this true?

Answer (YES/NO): YES